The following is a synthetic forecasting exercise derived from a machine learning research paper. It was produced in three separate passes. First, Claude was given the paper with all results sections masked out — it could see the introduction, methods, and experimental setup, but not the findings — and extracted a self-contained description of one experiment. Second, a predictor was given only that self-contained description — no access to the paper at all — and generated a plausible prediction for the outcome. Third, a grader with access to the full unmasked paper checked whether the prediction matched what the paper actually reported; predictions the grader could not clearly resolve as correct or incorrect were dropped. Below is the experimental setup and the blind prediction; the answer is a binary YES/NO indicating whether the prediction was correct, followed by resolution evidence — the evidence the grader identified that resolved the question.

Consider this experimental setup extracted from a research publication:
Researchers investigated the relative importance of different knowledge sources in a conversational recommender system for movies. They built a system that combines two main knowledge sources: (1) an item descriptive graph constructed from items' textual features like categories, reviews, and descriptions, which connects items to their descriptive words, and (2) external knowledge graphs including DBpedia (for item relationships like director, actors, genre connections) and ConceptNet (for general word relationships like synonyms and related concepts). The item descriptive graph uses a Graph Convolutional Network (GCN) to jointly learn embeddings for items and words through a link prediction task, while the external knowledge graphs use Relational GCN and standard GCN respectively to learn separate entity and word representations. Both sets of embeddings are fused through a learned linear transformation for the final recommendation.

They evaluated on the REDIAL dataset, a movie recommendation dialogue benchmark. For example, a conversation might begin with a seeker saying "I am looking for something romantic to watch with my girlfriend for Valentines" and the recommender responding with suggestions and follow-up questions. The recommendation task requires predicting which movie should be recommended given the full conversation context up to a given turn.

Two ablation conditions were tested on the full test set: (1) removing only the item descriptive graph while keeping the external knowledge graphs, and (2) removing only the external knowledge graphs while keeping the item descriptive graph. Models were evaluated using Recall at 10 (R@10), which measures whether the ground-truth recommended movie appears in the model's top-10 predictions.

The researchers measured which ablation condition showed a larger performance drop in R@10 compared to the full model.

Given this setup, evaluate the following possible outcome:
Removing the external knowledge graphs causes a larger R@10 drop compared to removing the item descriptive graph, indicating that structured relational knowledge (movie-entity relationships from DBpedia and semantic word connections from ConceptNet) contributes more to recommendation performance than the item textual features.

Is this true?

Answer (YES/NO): YES